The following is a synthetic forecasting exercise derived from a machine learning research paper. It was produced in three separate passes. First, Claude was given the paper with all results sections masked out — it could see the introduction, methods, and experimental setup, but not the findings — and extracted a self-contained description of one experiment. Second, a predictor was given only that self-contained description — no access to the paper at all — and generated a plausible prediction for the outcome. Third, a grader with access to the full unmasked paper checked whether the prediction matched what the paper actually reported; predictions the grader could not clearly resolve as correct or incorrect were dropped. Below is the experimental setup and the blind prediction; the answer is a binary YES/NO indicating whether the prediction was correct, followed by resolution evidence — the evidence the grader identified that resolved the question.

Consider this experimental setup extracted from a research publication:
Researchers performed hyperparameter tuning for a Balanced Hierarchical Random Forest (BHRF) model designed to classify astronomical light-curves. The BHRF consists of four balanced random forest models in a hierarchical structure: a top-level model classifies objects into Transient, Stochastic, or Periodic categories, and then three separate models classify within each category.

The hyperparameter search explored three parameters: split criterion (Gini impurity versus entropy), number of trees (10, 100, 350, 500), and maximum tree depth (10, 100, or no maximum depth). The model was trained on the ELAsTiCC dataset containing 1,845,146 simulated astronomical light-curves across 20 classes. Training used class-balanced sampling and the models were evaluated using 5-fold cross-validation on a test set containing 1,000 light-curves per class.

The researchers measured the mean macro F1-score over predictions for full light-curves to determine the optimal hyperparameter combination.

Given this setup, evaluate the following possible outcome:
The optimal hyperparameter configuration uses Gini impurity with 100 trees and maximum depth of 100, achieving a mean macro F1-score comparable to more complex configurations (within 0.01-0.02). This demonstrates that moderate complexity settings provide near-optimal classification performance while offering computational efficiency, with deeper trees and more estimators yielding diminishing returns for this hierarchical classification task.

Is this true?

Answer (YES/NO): NO